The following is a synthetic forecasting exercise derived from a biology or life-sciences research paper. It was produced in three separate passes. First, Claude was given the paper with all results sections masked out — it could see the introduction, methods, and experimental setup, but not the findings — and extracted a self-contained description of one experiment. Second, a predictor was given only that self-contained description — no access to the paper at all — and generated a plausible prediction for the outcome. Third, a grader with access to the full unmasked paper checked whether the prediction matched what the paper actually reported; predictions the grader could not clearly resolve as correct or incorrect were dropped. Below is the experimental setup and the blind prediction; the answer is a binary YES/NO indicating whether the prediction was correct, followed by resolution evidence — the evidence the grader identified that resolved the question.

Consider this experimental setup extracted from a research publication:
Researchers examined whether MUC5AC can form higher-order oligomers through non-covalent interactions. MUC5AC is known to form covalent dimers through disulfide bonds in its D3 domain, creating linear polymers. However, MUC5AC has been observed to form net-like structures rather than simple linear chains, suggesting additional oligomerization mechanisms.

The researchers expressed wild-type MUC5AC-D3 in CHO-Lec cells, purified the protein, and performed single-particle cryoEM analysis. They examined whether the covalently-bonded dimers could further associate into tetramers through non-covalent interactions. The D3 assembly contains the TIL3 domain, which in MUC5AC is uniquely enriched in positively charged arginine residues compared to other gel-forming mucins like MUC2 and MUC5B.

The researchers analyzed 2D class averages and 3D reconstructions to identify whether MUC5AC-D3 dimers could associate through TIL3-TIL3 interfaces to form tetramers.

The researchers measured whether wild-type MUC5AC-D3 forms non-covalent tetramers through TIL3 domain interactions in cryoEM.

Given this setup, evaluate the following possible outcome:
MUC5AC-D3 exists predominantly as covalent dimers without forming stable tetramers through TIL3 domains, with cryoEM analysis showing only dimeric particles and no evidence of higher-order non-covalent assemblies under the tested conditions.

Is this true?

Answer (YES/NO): NO